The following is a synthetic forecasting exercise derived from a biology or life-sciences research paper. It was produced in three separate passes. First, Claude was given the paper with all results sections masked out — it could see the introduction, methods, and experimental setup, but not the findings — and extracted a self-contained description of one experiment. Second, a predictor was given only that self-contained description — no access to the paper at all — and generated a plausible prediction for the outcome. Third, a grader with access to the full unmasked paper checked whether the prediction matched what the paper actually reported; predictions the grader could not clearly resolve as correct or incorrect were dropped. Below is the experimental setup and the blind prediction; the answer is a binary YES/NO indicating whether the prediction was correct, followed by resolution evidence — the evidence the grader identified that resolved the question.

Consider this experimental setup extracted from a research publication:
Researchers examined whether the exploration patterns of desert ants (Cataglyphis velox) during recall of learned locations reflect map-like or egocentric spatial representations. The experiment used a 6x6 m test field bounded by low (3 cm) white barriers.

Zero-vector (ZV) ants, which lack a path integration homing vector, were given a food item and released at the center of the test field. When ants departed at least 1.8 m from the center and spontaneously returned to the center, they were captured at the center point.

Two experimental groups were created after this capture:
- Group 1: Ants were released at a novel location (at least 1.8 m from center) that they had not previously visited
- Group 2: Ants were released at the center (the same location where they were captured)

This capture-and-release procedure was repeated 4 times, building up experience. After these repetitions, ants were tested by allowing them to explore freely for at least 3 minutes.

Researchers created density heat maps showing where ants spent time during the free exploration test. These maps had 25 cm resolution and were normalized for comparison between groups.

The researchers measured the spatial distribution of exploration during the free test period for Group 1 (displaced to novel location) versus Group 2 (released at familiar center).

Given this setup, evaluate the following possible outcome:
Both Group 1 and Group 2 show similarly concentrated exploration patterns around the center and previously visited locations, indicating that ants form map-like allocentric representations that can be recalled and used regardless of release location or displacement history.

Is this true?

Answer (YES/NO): NO